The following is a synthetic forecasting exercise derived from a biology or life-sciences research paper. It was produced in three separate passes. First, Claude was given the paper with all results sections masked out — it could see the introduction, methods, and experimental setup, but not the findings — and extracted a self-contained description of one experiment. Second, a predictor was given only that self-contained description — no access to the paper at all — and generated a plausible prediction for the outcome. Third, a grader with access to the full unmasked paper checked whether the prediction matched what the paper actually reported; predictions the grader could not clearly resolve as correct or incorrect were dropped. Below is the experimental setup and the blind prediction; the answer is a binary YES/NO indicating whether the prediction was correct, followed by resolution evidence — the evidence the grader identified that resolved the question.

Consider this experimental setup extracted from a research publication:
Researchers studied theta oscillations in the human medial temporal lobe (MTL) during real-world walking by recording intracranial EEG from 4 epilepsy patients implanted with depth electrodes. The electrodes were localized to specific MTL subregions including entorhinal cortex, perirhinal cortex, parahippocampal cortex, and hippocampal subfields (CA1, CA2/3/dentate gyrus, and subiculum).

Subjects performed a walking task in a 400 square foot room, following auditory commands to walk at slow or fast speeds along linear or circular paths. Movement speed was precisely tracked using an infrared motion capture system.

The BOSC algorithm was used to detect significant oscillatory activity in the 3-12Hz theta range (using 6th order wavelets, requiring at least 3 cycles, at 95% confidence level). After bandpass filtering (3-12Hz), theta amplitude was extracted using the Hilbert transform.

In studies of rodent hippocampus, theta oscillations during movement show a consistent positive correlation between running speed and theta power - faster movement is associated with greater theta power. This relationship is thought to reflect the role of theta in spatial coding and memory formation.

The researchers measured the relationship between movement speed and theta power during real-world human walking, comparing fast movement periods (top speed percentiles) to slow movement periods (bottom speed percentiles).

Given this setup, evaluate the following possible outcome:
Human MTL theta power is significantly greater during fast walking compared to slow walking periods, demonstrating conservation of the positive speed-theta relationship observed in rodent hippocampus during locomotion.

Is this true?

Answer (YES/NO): NO